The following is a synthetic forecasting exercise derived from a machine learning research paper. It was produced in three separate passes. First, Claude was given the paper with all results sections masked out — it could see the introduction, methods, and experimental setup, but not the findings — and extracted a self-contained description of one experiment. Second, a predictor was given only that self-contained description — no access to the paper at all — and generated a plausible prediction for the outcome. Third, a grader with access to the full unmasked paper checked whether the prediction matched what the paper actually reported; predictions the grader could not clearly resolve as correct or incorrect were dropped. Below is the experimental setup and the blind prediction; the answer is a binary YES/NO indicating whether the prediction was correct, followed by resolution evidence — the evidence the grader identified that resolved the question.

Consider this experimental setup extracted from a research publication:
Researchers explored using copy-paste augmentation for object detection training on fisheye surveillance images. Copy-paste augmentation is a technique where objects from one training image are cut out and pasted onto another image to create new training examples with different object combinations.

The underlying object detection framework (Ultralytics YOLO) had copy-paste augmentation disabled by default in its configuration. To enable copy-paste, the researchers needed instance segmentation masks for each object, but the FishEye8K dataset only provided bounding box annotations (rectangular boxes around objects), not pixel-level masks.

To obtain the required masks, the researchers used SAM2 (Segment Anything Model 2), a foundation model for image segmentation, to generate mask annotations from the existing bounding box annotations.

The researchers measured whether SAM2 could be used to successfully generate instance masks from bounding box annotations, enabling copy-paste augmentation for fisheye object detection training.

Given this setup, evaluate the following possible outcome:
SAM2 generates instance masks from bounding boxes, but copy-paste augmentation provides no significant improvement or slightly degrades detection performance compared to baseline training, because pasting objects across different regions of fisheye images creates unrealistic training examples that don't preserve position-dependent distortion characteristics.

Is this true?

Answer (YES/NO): NO